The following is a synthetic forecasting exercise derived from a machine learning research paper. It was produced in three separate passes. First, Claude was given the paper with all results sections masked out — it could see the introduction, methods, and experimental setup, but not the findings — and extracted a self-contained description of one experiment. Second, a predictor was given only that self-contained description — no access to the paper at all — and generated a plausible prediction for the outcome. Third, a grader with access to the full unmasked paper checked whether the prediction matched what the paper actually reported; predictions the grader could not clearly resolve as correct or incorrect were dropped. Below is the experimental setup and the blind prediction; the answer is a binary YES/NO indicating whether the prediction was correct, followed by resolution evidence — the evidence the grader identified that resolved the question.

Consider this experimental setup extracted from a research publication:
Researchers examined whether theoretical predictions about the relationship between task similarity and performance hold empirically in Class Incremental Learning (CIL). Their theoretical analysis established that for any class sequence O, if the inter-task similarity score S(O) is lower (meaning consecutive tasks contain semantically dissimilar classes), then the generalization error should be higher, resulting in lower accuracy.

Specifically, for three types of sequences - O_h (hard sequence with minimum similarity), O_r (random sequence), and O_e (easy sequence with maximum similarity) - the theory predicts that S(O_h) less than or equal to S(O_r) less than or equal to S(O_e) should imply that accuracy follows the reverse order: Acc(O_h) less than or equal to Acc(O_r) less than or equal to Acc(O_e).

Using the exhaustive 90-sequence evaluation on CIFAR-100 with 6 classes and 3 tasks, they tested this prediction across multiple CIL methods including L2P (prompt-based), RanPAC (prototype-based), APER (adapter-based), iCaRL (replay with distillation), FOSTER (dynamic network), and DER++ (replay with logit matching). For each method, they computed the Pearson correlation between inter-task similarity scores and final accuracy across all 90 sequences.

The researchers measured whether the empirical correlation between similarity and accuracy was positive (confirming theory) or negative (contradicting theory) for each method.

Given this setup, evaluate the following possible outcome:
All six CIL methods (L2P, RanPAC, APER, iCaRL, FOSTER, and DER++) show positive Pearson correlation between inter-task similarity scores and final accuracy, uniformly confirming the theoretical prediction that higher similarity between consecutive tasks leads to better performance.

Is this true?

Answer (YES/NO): NO